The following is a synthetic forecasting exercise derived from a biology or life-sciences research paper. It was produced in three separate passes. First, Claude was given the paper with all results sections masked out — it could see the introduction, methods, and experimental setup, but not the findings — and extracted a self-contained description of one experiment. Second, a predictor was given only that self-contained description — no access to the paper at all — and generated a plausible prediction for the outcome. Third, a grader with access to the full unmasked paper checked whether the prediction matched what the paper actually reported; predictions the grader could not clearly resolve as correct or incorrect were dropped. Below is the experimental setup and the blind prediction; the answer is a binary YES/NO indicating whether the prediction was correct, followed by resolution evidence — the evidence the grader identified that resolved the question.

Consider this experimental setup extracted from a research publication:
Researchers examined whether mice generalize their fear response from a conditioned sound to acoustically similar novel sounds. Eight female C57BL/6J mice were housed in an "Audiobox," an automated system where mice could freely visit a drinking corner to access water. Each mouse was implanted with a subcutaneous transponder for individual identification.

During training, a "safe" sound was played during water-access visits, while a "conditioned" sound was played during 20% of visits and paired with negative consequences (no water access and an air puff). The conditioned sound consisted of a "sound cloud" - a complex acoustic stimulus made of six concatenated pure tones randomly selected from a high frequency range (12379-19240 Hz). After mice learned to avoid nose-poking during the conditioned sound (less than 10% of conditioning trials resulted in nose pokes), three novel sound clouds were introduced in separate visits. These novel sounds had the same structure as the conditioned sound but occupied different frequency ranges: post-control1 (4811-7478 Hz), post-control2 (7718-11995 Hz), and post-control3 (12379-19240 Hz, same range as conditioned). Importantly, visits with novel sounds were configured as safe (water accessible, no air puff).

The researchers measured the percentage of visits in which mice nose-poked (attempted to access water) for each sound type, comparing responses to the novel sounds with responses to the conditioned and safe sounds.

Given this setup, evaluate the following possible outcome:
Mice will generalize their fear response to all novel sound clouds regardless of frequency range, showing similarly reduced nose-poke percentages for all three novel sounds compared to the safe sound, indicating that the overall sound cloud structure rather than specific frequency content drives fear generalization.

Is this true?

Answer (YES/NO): NO